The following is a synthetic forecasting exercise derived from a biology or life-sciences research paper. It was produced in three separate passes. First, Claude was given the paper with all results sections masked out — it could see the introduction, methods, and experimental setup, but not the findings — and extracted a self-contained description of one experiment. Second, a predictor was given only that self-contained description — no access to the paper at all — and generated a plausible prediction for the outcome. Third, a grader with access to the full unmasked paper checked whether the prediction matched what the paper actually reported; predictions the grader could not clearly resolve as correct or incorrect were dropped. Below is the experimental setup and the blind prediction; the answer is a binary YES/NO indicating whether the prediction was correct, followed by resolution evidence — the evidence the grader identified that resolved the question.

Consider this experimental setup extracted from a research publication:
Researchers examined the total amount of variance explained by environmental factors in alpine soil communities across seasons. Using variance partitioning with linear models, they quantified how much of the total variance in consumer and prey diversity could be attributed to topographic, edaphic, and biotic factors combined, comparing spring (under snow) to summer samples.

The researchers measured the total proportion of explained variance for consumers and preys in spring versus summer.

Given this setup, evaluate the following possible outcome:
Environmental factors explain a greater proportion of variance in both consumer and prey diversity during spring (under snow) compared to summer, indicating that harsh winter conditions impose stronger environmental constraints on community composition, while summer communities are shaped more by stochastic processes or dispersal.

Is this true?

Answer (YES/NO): NO